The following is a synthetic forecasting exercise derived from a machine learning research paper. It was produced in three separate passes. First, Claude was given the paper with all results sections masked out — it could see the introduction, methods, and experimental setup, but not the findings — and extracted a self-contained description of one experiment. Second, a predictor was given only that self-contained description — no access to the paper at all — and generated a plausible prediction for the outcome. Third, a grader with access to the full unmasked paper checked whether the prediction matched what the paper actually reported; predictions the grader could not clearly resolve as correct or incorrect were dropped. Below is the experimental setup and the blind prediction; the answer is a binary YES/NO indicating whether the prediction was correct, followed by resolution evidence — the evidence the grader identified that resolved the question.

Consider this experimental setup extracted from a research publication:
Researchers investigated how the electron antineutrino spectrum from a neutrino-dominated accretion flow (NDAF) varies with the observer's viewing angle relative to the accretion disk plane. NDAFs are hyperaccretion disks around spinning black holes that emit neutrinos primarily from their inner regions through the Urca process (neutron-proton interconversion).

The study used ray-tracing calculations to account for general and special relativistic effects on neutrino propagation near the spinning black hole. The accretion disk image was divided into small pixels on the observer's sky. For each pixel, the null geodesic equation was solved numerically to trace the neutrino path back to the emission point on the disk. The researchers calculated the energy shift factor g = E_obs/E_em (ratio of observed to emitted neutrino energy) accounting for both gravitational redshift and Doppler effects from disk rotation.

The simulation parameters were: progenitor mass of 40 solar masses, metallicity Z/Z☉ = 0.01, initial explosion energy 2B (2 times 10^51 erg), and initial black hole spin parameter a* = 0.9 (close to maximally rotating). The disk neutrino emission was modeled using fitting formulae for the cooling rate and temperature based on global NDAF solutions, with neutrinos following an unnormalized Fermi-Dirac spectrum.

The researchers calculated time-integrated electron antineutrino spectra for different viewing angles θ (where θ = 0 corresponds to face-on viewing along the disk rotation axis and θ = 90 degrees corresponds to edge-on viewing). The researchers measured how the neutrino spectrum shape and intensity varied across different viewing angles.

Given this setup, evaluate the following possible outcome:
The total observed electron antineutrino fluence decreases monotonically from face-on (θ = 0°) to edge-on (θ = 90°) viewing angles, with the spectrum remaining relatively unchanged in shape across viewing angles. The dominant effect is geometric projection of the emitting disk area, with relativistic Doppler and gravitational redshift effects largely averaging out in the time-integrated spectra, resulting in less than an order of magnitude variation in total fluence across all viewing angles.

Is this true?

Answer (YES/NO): NO